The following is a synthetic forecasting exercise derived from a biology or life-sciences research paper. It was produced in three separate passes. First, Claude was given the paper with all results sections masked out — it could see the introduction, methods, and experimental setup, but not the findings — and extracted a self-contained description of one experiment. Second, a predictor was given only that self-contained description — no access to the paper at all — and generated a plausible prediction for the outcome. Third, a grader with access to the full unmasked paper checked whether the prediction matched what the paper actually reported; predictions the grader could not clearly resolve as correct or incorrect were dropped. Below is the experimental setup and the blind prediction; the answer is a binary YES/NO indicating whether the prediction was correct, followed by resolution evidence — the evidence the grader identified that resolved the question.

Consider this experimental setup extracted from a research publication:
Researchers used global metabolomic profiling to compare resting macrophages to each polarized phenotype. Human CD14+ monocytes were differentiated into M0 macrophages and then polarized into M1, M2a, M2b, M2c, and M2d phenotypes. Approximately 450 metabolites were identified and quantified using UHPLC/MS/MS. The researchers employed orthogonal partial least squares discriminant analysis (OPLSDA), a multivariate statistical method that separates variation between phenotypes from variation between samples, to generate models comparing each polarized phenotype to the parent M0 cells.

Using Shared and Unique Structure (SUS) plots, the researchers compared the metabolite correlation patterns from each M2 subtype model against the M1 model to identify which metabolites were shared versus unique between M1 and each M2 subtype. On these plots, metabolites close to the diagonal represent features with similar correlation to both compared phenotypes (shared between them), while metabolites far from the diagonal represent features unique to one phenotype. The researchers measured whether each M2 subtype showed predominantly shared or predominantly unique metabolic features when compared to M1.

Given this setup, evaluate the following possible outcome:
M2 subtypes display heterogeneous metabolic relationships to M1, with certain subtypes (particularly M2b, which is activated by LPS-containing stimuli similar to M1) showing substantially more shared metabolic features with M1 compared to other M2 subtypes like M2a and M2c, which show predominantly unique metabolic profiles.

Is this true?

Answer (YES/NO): NO